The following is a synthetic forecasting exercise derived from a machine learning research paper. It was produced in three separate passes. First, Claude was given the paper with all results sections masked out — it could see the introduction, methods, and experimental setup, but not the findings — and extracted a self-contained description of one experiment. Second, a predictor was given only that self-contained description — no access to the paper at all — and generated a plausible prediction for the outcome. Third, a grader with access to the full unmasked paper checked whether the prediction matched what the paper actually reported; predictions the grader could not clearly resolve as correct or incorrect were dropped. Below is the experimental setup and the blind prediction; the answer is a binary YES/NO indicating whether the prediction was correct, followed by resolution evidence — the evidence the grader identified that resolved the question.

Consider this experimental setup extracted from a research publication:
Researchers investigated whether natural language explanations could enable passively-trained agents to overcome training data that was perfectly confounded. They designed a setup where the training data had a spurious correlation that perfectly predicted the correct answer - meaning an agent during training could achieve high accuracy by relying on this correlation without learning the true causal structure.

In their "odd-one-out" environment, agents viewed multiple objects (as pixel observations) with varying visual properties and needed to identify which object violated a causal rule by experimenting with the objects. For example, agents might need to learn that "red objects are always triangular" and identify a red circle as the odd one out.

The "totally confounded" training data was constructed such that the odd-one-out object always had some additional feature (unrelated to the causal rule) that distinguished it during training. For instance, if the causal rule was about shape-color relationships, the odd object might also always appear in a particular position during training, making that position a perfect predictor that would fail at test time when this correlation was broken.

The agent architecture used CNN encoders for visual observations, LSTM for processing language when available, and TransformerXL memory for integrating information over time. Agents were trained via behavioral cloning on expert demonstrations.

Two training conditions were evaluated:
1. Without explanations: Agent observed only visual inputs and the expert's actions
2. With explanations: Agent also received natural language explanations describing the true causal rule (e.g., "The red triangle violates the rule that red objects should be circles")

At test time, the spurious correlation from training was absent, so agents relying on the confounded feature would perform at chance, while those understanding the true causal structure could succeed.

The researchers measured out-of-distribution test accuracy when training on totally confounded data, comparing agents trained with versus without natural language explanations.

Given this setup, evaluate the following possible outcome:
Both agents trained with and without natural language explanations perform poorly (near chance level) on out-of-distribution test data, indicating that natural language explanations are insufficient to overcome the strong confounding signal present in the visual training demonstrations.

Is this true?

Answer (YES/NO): NO